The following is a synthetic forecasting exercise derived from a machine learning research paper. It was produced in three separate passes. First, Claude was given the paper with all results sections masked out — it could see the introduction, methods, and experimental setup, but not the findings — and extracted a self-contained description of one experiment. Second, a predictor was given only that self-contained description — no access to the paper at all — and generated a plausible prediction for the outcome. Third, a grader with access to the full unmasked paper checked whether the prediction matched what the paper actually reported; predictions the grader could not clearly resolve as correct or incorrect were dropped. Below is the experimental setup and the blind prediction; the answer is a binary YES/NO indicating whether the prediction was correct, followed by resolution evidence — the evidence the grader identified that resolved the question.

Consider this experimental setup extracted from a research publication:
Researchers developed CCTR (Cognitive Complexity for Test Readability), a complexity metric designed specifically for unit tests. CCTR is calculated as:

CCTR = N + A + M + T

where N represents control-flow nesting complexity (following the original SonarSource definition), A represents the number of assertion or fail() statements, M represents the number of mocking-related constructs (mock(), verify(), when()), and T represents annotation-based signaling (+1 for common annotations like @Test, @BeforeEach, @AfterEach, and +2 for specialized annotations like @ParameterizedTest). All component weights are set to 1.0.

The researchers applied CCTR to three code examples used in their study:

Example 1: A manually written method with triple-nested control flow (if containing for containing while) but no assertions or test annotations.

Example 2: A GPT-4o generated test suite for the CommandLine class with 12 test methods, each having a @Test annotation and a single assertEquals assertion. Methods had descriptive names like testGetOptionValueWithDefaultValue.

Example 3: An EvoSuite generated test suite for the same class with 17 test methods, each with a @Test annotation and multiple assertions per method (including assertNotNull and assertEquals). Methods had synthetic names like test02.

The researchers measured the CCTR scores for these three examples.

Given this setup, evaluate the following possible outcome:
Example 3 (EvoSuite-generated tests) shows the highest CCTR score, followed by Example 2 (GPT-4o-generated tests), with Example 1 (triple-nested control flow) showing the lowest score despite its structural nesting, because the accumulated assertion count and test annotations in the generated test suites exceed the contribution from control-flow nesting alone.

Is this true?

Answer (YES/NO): NO